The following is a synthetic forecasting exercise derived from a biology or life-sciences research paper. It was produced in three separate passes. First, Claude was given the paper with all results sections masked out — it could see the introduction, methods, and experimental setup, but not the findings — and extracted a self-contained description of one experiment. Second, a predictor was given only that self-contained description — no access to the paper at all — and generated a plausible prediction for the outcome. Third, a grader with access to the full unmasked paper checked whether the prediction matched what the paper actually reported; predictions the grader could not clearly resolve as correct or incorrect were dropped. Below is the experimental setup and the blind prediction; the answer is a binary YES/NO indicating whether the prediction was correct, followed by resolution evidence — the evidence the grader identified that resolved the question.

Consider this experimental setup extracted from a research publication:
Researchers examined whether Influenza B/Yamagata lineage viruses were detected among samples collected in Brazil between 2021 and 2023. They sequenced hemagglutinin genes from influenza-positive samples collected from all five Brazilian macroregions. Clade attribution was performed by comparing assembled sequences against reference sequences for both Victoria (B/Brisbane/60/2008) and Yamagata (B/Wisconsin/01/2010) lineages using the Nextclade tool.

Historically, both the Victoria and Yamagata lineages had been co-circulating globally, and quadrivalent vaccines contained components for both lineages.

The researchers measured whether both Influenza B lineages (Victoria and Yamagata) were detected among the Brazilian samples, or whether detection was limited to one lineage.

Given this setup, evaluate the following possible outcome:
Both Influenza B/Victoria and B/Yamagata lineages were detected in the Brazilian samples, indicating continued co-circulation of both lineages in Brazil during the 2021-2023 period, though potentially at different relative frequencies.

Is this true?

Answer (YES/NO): NO